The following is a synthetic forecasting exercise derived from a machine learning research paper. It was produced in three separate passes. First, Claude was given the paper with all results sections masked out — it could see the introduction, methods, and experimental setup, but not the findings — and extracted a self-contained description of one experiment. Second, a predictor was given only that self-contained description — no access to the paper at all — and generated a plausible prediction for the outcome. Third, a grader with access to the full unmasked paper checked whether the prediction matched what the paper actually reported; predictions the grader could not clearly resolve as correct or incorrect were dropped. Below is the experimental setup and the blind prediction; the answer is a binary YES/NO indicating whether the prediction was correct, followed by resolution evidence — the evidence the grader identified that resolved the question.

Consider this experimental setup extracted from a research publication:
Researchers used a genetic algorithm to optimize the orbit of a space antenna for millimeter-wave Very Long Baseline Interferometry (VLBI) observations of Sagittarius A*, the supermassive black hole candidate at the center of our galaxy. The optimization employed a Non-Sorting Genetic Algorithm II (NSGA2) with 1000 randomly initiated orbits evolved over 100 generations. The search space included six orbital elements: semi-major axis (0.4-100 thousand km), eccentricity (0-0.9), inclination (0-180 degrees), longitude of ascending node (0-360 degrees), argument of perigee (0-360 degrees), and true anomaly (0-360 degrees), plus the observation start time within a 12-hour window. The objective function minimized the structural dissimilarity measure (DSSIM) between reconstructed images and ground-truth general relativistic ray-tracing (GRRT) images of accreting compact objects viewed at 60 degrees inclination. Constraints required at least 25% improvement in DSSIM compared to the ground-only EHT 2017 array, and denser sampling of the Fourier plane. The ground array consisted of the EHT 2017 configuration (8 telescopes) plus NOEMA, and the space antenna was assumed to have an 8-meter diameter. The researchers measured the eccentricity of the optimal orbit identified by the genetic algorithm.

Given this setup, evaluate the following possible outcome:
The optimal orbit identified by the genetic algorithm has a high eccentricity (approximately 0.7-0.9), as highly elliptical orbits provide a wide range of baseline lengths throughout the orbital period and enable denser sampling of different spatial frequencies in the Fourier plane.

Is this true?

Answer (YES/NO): NO